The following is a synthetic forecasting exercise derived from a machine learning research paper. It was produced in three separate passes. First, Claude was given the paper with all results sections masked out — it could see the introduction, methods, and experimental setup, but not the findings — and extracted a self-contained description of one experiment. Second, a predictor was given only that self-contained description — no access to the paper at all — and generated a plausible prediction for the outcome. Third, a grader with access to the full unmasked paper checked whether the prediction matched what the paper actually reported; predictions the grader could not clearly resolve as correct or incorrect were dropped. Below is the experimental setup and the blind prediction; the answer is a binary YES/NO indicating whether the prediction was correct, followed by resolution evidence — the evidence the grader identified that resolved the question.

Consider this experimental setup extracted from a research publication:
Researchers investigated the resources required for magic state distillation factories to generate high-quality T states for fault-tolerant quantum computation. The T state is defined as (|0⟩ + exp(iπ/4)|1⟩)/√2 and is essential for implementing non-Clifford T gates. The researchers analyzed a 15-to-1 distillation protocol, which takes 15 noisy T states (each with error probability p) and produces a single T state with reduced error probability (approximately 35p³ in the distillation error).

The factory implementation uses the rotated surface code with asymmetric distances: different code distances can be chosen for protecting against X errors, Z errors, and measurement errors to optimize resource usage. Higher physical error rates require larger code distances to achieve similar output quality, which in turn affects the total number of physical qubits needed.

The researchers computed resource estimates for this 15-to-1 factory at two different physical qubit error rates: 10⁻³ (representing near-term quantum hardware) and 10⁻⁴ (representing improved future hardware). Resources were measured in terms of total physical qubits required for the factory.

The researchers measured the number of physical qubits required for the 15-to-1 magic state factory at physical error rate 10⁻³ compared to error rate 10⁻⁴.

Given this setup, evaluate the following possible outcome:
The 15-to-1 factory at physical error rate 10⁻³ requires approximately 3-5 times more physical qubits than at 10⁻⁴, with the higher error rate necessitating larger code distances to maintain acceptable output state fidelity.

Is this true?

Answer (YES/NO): YES